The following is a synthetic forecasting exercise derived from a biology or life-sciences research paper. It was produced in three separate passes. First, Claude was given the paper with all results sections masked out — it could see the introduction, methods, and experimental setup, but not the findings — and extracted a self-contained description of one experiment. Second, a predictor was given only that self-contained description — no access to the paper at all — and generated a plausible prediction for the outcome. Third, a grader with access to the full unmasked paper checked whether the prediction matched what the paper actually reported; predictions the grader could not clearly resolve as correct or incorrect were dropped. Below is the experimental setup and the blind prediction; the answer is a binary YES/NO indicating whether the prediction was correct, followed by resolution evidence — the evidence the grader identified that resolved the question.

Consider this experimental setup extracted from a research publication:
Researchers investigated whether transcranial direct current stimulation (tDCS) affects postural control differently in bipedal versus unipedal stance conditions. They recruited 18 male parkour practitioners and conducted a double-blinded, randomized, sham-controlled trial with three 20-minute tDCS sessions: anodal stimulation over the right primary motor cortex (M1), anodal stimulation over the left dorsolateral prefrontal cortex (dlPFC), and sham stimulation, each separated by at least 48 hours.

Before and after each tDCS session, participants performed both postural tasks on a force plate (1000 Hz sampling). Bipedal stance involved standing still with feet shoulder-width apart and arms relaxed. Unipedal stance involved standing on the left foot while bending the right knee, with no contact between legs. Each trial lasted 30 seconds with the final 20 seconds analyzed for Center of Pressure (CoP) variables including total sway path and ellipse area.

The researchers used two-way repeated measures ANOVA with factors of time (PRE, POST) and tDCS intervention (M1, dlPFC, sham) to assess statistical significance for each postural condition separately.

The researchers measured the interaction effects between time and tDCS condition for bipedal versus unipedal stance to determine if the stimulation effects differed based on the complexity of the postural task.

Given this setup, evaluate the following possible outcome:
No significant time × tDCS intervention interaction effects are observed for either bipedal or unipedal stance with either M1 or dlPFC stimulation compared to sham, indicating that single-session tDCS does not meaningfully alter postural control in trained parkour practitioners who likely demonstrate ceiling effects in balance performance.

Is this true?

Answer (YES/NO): NO